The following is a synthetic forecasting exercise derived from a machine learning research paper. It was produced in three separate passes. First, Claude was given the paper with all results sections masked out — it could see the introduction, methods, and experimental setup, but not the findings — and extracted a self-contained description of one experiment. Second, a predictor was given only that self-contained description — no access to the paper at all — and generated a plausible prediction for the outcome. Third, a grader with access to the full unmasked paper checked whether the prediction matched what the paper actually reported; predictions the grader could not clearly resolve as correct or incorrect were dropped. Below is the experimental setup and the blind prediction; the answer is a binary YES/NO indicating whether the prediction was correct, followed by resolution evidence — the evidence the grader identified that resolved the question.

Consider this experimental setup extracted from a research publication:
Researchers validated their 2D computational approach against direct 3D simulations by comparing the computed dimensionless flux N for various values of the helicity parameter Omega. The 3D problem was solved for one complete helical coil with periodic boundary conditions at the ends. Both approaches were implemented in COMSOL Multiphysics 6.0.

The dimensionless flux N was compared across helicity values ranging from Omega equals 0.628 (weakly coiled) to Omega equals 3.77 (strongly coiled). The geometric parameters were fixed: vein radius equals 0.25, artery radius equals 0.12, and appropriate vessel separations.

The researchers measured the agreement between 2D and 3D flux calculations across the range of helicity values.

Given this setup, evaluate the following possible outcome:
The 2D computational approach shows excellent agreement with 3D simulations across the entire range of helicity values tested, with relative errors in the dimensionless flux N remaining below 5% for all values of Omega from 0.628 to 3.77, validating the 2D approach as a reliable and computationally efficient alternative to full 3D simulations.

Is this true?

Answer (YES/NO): YES